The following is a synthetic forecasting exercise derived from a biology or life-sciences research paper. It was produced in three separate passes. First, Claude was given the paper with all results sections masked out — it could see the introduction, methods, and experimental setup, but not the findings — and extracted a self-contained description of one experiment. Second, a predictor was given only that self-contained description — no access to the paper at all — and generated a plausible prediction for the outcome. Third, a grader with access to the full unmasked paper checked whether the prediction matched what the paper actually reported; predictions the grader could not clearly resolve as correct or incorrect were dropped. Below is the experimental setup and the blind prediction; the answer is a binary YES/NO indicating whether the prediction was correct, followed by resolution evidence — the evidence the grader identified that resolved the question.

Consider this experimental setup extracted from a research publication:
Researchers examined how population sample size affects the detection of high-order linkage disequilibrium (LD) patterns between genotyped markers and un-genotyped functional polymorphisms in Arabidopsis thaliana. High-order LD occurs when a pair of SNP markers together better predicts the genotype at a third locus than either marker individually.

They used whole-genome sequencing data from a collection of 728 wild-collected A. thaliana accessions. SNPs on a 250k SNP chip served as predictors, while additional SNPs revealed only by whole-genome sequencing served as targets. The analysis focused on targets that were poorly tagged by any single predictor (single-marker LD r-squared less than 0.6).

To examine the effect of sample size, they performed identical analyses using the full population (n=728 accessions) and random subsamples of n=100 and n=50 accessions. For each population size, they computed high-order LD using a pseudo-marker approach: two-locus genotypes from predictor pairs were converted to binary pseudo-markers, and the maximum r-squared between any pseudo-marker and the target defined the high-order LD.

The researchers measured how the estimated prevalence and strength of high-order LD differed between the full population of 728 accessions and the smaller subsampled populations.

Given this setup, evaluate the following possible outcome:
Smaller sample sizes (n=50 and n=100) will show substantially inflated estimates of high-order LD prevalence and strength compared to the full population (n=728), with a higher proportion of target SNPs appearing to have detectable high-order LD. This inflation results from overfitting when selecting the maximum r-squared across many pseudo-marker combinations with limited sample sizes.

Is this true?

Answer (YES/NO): YES